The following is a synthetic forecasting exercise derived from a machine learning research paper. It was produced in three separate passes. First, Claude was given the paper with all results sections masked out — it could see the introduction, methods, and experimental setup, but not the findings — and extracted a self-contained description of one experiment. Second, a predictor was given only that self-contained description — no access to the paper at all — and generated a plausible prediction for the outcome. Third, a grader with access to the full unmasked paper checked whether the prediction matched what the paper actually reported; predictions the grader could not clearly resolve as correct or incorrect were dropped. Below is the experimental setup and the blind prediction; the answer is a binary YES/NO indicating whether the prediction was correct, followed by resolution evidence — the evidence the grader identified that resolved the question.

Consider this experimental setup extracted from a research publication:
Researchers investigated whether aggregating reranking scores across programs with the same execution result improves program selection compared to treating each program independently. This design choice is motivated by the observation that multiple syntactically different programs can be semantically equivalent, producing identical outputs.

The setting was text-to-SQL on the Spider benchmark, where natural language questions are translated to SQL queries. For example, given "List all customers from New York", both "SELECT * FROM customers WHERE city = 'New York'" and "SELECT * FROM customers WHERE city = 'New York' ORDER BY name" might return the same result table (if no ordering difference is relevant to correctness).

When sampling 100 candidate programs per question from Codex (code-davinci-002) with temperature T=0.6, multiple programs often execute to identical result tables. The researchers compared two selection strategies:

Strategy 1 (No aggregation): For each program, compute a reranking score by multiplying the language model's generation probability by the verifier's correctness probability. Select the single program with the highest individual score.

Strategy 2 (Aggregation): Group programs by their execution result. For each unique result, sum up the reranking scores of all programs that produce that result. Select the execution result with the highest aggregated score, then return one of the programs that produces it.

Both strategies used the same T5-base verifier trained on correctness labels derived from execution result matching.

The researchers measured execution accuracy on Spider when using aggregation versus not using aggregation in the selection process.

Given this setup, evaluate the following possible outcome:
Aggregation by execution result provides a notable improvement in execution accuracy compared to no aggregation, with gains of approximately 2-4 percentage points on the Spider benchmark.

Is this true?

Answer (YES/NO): NO